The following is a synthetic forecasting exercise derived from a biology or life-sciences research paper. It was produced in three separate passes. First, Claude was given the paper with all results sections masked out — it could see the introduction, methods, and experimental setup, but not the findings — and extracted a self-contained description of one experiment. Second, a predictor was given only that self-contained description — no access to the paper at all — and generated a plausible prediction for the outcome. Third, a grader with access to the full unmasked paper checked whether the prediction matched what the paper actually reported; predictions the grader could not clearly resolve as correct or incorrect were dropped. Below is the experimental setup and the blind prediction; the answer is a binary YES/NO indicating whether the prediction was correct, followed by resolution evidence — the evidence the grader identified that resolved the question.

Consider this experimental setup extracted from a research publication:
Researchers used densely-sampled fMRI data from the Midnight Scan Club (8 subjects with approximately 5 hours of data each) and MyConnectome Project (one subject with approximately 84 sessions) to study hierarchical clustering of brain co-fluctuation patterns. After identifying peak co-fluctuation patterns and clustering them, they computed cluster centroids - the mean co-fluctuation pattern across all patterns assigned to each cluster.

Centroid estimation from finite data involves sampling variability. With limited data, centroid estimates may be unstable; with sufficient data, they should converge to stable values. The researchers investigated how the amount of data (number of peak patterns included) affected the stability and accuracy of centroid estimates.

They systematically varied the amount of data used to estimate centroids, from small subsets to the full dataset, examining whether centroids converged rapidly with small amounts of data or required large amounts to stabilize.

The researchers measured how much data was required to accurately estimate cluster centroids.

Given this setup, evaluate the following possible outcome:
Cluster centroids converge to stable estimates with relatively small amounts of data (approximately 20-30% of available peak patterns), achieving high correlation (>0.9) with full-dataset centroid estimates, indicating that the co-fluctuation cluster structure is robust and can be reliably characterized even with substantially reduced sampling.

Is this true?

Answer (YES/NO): NO